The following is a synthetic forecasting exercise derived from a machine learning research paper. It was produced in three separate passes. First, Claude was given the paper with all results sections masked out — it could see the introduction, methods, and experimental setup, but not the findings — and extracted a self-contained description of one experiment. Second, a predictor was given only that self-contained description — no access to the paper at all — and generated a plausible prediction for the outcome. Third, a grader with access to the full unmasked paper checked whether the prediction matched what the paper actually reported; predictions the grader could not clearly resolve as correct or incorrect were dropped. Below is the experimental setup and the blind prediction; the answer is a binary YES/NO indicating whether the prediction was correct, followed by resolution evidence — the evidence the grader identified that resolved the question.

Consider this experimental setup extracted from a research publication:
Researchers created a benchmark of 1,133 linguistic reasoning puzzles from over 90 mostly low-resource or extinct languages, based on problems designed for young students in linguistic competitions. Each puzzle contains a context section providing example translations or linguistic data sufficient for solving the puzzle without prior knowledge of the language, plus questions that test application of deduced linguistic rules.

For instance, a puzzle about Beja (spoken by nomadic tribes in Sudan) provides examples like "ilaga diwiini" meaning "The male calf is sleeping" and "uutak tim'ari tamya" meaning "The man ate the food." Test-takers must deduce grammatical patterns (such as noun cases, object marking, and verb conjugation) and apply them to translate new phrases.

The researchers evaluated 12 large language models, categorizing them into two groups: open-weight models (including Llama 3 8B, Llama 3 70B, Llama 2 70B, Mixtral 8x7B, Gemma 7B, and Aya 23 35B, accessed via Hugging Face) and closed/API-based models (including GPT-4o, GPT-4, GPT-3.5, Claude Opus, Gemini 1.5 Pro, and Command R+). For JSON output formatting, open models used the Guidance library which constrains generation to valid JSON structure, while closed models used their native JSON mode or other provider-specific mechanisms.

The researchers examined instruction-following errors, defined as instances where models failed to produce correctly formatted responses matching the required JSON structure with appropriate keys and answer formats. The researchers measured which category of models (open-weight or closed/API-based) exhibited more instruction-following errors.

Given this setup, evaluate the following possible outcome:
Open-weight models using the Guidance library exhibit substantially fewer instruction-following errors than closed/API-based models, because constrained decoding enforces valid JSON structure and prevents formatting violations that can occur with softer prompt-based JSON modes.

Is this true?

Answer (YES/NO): NO